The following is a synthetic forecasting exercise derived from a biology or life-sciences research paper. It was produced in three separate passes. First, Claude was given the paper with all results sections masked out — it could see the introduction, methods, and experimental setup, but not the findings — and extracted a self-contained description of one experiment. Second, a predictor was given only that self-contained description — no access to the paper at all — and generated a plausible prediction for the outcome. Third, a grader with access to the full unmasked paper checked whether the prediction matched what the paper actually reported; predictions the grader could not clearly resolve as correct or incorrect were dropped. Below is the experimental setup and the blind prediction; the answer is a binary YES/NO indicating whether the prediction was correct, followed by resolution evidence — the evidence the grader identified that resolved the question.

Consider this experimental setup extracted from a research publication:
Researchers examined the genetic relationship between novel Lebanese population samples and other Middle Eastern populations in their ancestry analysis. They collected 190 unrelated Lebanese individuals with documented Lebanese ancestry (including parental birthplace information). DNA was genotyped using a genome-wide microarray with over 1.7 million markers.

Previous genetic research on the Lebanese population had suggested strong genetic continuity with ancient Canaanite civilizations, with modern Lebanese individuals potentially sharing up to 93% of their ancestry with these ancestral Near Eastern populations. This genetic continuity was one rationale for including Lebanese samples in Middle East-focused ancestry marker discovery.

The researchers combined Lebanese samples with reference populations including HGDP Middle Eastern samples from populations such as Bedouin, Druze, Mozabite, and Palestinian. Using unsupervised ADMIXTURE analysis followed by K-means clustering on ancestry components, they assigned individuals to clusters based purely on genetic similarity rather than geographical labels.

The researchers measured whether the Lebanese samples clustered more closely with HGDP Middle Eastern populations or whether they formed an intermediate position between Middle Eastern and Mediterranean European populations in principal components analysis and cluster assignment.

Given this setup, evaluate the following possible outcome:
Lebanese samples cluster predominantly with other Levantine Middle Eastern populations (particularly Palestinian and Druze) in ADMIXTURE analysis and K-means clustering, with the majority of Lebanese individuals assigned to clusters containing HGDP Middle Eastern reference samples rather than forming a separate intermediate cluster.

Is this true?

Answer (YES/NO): YES